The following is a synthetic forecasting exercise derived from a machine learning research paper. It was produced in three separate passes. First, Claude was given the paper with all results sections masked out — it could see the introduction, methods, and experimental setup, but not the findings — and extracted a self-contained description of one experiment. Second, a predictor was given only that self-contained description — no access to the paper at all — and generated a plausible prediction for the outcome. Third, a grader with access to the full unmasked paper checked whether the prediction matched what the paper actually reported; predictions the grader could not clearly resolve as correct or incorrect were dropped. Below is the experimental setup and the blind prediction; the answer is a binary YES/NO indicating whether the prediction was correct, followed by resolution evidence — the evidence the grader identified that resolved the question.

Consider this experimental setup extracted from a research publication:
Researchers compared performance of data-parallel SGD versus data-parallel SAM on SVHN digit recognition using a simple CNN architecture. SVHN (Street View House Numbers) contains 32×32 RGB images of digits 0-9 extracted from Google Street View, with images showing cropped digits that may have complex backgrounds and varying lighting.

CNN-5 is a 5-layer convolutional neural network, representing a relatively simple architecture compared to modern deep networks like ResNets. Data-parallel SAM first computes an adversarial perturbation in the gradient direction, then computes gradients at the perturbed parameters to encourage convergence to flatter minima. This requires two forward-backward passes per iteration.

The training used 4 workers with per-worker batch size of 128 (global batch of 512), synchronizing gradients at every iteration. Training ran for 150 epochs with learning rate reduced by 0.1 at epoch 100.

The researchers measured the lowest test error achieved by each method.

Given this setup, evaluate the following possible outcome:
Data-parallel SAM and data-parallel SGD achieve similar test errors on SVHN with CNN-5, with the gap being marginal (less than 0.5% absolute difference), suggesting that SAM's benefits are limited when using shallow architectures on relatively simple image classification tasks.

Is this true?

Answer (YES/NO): NO